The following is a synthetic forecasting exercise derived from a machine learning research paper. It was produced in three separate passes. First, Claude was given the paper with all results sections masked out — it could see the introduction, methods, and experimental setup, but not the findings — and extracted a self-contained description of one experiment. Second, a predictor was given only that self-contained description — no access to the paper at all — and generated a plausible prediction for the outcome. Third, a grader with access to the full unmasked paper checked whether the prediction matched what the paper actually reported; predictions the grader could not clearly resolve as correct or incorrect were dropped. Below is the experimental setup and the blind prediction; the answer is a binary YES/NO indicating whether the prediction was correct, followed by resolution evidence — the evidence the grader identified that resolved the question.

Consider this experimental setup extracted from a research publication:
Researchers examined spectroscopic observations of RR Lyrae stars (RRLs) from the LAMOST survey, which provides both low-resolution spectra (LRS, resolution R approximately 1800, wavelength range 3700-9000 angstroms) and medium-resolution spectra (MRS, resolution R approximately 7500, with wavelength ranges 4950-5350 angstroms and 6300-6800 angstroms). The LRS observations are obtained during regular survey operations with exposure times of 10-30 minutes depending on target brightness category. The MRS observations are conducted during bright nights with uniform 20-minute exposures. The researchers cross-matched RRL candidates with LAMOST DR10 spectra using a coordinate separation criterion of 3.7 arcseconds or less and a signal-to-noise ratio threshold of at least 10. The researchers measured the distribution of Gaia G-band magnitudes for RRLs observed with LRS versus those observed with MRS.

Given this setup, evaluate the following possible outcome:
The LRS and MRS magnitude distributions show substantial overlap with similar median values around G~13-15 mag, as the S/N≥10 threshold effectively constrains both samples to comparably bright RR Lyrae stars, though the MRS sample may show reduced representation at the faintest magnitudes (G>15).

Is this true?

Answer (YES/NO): NO